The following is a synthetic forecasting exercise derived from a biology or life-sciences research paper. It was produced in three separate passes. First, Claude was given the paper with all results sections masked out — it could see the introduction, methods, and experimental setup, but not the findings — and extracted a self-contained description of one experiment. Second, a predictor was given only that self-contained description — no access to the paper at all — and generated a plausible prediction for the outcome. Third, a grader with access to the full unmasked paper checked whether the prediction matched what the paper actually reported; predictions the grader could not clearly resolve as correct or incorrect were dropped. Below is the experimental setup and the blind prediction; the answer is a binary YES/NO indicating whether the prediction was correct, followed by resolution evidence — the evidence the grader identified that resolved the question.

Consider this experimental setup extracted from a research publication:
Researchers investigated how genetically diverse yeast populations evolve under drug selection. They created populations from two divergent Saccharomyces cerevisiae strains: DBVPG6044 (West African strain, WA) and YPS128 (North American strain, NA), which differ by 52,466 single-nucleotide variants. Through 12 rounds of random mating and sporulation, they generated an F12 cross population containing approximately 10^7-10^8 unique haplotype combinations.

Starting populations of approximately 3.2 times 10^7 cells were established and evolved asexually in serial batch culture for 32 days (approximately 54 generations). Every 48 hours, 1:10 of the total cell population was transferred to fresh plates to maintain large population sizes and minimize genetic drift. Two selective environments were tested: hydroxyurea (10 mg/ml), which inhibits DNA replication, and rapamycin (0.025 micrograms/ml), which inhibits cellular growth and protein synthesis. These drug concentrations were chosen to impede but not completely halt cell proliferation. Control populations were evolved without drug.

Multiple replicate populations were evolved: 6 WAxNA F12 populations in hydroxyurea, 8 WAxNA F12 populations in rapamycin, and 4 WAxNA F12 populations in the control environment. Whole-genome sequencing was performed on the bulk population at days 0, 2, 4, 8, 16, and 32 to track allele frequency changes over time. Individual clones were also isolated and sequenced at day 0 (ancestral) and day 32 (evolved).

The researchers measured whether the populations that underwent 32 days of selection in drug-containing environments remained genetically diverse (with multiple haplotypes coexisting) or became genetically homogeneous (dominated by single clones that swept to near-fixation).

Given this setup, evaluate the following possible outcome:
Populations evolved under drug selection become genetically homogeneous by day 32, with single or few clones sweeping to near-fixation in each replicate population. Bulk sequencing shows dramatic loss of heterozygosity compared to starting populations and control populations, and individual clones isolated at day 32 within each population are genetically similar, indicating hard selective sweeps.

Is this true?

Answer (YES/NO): NO